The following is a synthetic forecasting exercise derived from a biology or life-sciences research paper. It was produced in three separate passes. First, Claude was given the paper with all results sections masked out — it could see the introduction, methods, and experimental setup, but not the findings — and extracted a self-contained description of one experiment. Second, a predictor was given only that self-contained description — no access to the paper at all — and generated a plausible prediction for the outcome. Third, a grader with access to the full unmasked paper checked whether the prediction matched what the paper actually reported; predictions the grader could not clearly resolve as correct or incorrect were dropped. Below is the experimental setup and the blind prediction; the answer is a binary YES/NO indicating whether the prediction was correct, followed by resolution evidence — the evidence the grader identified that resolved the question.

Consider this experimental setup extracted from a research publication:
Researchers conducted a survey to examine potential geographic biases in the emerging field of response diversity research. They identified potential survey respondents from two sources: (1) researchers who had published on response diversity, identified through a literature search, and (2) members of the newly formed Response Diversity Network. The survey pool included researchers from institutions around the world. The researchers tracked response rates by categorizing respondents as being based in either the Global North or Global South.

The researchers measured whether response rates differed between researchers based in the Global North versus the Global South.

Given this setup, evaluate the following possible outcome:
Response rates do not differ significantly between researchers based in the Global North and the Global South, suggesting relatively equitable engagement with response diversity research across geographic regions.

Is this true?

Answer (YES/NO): NO